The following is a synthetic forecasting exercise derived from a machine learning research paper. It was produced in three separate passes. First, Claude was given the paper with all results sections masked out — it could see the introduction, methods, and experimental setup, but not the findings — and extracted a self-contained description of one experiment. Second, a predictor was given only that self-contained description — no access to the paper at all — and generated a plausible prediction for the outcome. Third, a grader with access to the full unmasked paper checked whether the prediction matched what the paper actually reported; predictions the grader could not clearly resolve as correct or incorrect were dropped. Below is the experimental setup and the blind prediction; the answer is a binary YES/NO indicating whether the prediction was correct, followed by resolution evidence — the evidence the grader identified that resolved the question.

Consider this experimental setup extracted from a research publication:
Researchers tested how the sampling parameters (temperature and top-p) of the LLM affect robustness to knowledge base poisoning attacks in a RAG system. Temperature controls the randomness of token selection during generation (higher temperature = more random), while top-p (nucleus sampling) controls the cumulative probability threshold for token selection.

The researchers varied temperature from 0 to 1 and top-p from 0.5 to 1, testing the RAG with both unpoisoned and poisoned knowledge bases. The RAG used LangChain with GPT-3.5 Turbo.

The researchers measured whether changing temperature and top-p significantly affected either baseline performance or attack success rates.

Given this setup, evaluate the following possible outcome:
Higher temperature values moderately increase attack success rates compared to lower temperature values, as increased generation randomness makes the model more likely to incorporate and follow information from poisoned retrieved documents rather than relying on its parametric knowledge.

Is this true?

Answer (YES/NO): NO